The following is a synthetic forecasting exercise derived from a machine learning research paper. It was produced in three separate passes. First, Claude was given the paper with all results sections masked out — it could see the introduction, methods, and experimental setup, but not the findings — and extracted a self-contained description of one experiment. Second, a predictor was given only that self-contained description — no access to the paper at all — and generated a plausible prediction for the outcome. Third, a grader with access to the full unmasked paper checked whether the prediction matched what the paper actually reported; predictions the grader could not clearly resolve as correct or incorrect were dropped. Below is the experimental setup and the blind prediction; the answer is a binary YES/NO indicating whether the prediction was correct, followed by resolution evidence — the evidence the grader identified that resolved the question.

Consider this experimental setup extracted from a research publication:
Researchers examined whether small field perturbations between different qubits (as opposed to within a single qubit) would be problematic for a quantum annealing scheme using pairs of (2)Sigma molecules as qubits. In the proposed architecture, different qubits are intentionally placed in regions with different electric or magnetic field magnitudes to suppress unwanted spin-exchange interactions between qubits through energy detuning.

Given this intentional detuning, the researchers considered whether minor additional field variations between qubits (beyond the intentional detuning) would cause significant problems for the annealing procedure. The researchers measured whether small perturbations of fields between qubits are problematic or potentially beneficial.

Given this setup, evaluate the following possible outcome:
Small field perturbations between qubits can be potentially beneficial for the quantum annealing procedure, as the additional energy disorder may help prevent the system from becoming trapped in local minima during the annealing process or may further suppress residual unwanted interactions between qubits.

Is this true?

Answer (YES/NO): YES